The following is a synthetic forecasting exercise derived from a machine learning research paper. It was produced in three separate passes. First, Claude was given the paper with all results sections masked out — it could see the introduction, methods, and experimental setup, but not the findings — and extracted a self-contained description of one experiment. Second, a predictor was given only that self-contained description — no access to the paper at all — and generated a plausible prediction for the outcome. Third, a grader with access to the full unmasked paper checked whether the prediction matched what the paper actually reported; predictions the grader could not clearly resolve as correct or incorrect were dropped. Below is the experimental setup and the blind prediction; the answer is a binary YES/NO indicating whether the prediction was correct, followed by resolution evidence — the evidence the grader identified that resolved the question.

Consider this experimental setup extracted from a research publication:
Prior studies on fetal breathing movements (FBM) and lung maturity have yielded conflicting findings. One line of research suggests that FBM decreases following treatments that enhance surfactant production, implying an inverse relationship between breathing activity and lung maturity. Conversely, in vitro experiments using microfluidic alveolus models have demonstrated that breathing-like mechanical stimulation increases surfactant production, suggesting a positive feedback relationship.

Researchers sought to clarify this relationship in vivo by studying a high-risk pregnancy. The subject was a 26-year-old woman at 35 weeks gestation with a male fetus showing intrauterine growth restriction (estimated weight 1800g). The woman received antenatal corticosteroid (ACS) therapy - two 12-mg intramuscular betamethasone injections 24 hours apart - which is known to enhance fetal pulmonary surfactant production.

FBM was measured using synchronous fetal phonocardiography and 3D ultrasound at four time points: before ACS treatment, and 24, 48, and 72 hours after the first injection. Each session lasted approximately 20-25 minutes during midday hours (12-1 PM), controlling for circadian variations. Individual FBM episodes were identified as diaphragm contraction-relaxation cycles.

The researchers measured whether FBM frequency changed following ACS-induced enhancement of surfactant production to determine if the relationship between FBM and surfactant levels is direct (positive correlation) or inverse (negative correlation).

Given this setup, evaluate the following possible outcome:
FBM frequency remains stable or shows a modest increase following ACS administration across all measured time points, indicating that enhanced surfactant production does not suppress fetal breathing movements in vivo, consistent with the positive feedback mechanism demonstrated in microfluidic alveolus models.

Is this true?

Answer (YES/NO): NO